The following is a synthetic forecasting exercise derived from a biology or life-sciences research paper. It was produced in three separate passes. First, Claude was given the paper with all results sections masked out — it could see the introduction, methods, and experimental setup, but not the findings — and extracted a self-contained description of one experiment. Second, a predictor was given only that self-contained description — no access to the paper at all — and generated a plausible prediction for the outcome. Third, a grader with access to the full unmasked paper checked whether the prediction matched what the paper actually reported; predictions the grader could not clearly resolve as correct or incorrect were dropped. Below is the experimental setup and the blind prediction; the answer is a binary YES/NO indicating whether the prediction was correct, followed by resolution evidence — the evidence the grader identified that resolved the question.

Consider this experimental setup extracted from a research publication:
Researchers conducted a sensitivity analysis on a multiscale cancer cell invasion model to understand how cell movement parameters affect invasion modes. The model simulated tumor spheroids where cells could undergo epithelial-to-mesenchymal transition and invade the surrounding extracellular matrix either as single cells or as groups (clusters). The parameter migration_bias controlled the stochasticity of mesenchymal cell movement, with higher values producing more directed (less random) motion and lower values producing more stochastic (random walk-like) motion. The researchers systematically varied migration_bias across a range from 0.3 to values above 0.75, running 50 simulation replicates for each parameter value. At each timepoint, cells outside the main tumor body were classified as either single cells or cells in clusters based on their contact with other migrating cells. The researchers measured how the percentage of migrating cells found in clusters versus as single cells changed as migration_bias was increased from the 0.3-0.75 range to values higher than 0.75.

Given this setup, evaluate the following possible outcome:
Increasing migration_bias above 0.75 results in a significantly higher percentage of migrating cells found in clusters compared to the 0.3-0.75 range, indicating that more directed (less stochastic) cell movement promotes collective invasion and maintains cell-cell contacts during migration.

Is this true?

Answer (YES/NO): NO